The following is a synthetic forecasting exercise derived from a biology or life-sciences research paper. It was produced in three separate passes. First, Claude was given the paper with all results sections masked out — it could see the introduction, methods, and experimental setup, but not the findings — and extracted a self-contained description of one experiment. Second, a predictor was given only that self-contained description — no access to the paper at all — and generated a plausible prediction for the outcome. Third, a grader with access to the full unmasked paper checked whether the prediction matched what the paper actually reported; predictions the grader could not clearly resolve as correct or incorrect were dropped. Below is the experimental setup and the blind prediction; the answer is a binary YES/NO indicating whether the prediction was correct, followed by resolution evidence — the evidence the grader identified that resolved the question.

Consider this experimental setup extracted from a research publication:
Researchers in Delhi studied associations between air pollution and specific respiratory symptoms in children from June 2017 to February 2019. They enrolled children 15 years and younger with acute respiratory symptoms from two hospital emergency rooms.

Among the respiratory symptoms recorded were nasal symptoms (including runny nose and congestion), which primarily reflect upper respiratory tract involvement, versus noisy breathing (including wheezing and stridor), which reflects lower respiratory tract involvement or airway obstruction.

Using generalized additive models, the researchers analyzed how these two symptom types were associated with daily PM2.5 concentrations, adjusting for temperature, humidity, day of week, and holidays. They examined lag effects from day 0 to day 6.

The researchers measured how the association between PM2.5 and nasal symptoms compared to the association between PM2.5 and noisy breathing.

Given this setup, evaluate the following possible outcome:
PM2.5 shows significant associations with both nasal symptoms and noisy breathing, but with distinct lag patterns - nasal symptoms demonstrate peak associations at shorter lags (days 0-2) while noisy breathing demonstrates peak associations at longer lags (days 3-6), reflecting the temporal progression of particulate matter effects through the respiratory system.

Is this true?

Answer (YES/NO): NO